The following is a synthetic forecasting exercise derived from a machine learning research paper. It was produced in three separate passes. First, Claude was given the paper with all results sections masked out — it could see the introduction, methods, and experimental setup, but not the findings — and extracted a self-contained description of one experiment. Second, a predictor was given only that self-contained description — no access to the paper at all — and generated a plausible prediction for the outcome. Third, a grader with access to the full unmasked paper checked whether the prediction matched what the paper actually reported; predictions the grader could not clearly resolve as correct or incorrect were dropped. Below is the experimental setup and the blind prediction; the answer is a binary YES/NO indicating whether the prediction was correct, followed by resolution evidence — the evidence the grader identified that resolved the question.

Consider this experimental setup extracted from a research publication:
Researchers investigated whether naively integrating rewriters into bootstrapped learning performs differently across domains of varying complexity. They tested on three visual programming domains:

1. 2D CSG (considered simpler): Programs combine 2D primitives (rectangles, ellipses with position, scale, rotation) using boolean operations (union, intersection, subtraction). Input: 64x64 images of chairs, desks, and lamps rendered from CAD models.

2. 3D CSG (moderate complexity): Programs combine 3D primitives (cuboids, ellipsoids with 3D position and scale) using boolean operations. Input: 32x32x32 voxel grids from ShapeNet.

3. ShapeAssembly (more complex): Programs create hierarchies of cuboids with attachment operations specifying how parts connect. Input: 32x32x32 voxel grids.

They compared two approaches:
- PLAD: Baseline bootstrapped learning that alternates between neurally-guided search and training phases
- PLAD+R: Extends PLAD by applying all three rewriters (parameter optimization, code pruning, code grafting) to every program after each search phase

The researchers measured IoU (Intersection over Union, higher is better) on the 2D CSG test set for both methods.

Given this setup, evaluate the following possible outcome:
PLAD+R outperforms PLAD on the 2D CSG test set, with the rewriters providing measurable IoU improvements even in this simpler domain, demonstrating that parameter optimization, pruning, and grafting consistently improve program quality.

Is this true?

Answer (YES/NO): NO